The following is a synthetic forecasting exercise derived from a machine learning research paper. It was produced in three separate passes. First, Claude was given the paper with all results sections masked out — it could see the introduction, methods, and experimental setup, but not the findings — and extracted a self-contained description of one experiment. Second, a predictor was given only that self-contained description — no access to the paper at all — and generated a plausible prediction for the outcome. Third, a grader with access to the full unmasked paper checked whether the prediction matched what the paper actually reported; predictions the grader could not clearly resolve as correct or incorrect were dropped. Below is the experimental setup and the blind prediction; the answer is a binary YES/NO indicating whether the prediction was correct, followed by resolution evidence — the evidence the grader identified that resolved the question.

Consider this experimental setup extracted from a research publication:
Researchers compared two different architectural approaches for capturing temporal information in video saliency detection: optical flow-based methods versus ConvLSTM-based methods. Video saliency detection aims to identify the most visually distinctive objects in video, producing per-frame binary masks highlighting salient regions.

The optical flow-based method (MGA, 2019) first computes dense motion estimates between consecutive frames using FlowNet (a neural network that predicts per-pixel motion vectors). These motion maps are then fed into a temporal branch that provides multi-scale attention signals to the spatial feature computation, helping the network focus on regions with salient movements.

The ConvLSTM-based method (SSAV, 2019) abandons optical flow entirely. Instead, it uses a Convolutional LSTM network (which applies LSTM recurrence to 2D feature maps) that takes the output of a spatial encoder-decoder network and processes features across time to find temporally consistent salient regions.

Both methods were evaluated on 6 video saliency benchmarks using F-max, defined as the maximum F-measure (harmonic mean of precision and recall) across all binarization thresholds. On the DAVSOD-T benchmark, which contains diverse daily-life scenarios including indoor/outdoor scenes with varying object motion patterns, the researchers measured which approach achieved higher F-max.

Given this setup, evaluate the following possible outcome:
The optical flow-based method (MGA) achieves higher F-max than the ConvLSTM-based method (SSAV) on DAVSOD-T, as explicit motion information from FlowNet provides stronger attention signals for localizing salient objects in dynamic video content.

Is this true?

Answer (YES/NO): YES